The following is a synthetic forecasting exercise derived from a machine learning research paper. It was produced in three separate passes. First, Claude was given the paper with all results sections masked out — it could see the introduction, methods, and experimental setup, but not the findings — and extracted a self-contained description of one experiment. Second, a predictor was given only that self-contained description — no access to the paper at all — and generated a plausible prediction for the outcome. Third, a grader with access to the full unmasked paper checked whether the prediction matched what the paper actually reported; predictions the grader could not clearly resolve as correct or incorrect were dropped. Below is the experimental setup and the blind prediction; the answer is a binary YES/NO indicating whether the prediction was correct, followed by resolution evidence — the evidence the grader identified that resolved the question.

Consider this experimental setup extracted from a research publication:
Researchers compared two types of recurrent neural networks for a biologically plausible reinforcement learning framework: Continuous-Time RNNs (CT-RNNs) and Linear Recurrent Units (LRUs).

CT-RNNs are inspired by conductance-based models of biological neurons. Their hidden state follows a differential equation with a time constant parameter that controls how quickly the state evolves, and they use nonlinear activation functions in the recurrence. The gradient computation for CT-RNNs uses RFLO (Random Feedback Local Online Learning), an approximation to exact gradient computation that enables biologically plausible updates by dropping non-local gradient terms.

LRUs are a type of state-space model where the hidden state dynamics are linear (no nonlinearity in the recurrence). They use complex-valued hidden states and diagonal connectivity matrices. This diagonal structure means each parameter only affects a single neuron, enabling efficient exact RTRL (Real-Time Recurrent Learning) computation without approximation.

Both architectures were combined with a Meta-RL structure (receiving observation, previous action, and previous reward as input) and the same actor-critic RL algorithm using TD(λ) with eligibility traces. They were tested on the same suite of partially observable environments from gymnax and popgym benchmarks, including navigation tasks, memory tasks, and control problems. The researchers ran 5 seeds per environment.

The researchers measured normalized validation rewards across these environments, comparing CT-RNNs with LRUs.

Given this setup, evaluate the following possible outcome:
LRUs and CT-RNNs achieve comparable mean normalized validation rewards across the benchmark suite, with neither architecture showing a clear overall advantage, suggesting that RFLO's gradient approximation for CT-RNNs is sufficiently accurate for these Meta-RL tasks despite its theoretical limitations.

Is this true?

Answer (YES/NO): NO